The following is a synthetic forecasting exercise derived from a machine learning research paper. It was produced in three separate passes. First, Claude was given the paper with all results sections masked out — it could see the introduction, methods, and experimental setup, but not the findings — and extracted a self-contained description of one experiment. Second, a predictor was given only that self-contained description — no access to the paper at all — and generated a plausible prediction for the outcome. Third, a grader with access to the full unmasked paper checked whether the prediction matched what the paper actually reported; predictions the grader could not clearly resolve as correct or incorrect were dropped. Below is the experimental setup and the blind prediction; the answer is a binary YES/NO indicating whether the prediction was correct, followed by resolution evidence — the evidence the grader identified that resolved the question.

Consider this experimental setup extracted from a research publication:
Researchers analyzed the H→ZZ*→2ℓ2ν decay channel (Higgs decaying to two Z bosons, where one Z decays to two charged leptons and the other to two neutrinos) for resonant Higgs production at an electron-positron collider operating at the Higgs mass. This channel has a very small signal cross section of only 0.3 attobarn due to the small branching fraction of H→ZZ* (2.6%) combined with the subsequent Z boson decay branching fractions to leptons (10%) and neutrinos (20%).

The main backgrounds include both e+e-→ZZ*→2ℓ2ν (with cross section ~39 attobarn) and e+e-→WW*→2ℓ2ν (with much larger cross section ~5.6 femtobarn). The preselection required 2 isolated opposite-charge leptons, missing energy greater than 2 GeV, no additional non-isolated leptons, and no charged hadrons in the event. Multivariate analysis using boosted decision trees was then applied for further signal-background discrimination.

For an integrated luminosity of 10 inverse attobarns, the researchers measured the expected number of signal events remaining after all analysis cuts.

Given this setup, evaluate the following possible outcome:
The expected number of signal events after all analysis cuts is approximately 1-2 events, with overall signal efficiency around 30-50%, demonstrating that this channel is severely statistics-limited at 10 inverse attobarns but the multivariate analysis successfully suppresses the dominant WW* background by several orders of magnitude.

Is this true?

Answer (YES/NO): NO